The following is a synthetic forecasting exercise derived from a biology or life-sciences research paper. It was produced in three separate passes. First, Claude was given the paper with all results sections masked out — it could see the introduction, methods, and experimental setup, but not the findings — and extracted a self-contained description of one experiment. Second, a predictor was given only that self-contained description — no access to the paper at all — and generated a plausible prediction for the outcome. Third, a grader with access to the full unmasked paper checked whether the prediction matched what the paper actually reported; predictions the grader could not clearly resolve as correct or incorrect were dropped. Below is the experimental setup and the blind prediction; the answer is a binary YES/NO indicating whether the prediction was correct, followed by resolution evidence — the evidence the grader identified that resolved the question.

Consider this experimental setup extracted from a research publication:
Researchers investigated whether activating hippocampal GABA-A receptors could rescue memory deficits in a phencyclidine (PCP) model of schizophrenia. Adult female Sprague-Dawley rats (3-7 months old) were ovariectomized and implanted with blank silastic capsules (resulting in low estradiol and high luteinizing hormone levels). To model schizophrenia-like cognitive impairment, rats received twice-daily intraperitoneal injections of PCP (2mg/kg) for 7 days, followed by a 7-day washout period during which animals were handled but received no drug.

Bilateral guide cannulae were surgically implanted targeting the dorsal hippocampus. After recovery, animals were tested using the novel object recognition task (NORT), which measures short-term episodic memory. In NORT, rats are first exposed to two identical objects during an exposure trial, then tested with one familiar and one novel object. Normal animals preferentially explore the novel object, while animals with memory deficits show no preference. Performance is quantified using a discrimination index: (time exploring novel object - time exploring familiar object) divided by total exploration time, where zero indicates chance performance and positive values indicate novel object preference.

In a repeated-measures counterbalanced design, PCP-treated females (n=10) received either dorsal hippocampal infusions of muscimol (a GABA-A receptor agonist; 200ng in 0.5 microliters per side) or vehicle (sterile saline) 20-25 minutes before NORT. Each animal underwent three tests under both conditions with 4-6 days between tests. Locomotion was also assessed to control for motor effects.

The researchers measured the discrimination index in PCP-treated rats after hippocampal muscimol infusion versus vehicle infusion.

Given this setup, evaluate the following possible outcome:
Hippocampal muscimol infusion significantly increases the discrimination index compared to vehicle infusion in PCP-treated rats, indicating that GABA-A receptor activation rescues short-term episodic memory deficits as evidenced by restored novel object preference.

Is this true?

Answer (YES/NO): YES